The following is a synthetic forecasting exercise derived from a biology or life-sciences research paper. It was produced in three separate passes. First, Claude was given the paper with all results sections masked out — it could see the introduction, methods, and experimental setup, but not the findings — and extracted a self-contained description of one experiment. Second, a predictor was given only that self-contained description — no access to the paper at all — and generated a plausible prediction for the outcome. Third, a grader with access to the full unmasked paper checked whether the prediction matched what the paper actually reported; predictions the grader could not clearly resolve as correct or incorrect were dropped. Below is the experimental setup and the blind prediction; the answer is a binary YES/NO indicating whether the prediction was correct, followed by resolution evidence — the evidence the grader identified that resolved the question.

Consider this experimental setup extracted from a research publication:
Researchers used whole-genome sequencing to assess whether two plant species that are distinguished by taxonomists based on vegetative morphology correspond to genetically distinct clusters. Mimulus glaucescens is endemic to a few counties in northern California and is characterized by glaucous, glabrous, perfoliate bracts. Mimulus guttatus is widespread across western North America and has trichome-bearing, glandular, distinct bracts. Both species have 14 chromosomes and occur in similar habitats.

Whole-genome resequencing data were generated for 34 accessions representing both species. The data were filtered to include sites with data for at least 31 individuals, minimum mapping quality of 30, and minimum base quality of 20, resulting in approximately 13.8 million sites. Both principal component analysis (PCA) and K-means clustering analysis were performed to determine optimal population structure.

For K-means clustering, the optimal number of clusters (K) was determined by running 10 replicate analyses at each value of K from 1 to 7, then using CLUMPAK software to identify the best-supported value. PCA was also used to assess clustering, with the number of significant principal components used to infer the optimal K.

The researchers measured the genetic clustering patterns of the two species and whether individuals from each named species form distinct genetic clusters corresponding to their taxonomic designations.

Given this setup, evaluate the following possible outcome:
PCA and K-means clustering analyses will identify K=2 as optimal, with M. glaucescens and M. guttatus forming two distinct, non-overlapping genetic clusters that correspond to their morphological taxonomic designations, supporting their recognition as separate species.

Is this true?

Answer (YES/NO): NO